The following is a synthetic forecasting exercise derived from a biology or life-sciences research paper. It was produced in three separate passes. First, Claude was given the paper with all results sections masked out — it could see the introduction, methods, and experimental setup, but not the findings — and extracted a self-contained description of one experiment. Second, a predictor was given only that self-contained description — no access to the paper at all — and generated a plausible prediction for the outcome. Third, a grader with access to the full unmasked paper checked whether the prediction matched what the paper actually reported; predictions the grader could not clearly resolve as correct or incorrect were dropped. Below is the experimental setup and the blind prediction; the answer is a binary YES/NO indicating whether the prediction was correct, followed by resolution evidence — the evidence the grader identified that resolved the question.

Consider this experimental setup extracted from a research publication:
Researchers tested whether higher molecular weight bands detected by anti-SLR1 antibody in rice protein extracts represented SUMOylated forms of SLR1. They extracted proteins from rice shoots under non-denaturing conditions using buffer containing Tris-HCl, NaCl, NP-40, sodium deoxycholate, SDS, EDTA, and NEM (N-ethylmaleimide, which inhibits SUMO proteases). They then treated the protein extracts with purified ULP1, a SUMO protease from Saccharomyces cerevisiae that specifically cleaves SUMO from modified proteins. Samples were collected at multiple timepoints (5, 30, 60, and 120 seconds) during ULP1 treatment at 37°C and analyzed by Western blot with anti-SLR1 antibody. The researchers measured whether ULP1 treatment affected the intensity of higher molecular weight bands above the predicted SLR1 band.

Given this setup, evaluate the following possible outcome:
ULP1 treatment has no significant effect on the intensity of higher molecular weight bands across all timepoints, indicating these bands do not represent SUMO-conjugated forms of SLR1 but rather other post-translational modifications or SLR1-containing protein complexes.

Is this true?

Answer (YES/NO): NO